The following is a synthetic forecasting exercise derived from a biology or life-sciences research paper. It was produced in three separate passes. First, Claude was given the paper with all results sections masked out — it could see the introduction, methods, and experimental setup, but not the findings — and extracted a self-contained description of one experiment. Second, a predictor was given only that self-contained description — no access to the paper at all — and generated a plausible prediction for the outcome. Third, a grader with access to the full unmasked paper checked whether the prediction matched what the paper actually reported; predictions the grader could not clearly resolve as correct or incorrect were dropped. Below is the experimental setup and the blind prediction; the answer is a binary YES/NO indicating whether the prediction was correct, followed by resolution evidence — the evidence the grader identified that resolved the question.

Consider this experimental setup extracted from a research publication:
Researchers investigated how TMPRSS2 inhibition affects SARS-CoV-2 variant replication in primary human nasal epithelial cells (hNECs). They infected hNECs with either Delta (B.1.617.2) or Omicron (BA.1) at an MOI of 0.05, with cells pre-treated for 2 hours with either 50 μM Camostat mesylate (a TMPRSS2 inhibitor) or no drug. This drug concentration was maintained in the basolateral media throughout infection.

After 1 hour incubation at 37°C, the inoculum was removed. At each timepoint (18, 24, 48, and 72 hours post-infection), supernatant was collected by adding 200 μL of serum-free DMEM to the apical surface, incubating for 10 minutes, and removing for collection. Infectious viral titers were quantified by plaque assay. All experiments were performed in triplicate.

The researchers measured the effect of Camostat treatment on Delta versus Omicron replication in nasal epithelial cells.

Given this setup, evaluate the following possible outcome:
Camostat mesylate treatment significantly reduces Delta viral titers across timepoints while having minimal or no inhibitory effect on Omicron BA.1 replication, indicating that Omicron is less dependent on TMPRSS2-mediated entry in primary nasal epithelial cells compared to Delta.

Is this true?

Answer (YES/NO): NO